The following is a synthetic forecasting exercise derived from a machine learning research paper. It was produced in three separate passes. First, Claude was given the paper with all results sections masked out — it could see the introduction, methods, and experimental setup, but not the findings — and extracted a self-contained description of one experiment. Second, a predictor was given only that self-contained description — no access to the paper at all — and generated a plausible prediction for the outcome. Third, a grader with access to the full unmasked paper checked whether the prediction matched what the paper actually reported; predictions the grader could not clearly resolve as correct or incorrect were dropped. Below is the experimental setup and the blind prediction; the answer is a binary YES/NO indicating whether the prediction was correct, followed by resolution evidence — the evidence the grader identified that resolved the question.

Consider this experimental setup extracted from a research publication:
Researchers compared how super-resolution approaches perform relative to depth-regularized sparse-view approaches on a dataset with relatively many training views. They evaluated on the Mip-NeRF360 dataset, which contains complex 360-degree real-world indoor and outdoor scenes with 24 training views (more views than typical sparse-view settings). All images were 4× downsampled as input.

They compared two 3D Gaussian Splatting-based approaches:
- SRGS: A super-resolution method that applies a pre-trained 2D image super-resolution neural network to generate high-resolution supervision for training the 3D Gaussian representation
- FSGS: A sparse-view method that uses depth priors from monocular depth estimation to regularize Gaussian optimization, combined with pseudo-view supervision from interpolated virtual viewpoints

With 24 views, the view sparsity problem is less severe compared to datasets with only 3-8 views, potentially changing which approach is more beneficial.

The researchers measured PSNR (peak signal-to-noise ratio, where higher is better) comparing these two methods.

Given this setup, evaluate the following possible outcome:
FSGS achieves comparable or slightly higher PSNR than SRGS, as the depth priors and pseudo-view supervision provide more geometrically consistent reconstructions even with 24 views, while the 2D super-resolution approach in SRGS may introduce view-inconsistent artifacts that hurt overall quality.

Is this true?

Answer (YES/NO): YES